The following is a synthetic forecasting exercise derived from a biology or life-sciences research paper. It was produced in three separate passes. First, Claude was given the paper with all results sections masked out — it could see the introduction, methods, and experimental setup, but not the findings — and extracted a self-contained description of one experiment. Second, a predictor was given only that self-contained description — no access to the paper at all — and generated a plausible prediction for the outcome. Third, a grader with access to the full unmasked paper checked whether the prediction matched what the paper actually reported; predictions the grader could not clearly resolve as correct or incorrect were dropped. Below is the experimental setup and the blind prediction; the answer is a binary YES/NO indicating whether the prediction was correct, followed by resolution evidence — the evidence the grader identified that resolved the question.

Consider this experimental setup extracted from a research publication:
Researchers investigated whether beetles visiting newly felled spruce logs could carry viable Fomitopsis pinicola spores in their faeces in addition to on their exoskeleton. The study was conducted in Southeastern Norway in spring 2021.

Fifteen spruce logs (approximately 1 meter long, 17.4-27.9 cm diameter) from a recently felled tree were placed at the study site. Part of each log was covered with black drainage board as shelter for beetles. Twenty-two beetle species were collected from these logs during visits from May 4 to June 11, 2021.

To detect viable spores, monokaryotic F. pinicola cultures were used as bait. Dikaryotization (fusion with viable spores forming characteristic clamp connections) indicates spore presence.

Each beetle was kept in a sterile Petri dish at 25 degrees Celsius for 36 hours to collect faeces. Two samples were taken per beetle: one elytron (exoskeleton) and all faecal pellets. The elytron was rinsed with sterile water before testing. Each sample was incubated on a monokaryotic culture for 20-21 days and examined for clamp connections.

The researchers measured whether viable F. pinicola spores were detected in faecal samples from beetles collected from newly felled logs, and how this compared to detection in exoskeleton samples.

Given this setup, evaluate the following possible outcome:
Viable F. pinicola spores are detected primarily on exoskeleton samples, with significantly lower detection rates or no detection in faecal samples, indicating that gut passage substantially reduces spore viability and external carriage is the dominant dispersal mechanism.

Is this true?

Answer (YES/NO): NO